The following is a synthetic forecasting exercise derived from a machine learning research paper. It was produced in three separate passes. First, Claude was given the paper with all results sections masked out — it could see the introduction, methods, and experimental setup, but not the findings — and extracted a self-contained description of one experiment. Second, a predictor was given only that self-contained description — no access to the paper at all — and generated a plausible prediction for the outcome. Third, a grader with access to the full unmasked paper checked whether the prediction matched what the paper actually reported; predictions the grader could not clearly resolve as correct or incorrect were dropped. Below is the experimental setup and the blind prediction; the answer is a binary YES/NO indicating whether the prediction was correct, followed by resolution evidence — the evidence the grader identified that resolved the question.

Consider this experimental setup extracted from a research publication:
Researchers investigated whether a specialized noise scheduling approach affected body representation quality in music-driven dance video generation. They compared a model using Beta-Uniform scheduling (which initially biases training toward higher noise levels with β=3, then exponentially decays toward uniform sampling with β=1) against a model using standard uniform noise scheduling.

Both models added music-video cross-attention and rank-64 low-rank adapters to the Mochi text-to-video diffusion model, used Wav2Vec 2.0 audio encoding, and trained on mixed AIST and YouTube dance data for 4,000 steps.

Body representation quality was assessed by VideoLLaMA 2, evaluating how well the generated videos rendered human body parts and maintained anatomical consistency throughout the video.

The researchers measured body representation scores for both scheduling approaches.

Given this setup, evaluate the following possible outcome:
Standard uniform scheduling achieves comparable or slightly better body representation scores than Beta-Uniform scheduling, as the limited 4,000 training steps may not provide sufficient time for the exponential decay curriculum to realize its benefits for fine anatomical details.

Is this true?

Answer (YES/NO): NO